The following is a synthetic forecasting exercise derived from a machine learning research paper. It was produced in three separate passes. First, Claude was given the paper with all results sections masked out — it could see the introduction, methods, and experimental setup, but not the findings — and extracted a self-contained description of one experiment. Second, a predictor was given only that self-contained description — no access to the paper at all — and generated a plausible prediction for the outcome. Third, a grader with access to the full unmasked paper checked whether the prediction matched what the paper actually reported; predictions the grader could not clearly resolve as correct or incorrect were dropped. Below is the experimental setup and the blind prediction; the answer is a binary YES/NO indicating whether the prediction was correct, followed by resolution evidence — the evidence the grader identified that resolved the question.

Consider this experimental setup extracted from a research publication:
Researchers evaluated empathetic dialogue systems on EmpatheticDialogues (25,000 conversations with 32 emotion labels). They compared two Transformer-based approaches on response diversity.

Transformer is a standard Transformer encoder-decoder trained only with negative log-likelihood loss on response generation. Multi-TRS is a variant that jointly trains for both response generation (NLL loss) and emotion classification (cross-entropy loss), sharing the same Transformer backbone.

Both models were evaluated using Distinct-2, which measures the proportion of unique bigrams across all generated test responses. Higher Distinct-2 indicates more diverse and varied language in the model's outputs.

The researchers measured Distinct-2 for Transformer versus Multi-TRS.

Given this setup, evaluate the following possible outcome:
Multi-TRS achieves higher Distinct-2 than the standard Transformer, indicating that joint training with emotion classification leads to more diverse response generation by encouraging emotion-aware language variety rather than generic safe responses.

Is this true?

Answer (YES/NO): NO